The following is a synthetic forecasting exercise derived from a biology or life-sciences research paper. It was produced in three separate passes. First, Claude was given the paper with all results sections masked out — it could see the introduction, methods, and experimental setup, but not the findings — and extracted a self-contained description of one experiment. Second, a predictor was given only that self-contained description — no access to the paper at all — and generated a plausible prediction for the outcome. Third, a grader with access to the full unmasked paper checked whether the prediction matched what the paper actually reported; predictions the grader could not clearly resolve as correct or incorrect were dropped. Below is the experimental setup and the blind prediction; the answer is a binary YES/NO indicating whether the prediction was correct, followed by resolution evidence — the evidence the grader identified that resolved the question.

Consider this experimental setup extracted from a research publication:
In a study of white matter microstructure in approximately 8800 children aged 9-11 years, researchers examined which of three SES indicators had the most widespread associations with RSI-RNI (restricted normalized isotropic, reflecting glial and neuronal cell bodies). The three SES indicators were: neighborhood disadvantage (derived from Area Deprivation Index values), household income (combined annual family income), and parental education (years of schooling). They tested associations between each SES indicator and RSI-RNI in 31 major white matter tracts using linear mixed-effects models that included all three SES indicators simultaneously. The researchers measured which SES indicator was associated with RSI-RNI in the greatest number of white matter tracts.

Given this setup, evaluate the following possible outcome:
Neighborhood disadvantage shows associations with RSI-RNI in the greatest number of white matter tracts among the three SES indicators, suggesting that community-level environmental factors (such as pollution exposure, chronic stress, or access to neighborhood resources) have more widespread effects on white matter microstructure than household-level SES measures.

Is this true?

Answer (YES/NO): NO